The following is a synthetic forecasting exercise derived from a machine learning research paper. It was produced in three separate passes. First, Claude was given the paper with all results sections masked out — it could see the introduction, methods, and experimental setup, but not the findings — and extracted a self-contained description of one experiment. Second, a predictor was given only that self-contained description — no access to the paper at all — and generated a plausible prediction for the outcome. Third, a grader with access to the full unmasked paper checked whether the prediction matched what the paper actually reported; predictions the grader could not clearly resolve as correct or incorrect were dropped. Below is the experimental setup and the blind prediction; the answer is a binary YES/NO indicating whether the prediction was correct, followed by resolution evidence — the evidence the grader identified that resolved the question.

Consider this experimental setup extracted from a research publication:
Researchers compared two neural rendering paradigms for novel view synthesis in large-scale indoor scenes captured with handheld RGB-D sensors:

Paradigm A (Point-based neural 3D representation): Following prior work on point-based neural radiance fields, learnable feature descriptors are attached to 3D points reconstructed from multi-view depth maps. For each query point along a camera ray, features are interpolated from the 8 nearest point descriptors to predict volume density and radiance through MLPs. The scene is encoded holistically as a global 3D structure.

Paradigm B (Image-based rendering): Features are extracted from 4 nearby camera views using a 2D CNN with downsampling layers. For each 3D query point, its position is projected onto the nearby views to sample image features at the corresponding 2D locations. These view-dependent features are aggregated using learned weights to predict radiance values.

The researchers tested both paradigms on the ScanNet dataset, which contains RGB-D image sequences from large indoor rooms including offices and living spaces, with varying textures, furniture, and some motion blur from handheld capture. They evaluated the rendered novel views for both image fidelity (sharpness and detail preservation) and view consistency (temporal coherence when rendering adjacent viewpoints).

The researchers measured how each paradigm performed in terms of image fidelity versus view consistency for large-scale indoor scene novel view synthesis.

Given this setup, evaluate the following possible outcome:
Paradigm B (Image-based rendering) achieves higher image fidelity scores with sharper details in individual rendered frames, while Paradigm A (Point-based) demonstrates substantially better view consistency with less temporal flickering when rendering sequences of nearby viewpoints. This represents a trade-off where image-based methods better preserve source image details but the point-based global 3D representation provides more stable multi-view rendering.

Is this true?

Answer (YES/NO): NO